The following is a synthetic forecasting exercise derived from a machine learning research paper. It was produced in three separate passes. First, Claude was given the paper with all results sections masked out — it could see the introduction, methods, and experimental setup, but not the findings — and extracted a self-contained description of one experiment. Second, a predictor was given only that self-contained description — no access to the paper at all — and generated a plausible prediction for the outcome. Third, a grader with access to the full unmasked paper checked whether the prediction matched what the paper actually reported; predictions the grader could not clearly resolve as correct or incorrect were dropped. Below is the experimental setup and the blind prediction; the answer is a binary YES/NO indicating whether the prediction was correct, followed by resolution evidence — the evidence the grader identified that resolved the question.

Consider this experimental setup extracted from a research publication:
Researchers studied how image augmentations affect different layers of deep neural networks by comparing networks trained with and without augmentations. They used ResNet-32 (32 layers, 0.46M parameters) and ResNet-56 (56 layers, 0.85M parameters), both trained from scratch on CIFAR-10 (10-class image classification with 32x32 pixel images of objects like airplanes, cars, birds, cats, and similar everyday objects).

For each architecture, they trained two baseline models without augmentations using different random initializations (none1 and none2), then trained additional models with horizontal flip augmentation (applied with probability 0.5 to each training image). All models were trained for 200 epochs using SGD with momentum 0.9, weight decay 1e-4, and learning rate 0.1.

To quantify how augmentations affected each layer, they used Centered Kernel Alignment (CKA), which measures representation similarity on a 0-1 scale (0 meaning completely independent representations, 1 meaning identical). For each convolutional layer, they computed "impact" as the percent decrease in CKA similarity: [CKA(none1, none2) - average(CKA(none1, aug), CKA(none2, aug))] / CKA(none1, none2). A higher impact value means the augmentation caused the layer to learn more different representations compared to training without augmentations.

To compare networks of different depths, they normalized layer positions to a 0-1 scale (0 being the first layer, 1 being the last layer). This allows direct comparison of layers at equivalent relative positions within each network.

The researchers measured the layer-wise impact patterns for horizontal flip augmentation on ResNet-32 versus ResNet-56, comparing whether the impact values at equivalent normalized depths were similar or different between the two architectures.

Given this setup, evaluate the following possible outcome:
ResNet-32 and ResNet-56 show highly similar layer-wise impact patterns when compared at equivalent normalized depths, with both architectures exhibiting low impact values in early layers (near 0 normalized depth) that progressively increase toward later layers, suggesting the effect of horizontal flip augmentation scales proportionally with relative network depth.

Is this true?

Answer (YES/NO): NO